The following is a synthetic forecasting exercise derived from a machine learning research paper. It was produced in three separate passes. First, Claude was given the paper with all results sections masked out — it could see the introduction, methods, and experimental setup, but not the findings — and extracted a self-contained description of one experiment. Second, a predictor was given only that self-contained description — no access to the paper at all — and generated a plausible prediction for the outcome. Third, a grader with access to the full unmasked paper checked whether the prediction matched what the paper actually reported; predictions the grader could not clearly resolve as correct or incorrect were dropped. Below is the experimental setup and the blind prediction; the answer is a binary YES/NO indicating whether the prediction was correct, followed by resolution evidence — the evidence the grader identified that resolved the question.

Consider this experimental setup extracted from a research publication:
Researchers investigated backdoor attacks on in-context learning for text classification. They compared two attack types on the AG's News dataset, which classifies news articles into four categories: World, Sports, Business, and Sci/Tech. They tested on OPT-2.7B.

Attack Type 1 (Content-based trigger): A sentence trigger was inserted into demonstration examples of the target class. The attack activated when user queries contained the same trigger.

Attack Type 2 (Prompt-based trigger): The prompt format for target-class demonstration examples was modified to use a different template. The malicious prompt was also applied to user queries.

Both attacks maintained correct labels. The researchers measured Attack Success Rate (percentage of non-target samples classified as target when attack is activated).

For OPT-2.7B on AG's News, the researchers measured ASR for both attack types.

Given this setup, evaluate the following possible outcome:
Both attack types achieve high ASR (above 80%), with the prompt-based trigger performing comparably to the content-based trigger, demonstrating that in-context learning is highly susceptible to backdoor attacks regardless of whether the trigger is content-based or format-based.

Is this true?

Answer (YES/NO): NO